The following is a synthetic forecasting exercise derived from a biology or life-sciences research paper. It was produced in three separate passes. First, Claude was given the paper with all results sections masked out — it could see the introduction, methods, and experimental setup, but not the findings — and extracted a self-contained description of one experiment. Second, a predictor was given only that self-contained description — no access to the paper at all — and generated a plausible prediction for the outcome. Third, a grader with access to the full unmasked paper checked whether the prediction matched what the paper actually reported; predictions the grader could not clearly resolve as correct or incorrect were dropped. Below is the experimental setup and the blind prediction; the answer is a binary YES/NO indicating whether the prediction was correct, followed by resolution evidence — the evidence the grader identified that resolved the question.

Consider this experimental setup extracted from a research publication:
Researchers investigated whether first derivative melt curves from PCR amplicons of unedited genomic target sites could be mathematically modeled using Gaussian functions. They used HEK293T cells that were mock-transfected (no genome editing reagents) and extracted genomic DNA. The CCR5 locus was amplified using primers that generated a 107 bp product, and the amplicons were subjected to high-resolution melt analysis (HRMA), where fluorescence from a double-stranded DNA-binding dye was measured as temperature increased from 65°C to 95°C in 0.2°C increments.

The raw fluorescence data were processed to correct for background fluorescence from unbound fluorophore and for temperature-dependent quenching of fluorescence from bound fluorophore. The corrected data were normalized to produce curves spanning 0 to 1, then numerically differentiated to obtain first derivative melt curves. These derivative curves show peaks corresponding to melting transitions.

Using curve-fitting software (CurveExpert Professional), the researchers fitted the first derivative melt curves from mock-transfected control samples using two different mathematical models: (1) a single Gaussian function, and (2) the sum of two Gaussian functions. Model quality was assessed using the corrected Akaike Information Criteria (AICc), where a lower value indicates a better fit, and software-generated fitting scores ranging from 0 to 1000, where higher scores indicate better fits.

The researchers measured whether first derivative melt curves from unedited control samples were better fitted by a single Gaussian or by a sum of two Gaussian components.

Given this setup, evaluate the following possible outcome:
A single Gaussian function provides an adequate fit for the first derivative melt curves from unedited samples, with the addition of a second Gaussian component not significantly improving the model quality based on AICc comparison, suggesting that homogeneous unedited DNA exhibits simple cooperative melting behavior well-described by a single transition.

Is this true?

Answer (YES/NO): NO